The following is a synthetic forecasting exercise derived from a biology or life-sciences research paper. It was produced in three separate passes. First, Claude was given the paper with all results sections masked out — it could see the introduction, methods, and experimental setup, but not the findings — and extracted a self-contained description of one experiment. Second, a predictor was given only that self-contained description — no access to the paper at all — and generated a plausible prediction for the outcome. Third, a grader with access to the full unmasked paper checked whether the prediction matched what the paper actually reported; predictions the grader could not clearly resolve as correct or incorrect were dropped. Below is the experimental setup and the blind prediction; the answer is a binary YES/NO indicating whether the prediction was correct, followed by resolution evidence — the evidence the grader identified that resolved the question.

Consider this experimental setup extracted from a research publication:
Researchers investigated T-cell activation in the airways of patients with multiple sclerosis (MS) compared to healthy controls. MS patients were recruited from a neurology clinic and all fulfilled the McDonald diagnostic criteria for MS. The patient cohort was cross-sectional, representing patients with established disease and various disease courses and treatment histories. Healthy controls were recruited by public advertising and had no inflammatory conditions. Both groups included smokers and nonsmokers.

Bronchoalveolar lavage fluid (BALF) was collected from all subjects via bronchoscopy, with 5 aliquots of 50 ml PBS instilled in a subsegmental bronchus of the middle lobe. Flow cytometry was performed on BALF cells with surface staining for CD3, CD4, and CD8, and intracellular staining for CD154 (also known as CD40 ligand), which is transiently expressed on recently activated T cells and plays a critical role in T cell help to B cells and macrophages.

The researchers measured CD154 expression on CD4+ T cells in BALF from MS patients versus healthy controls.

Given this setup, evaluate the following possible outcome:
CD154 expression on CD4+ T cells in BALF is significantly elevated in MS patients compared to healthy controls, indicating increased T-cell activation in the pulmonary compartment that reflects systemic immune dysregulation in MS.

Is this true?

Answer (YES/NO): YES